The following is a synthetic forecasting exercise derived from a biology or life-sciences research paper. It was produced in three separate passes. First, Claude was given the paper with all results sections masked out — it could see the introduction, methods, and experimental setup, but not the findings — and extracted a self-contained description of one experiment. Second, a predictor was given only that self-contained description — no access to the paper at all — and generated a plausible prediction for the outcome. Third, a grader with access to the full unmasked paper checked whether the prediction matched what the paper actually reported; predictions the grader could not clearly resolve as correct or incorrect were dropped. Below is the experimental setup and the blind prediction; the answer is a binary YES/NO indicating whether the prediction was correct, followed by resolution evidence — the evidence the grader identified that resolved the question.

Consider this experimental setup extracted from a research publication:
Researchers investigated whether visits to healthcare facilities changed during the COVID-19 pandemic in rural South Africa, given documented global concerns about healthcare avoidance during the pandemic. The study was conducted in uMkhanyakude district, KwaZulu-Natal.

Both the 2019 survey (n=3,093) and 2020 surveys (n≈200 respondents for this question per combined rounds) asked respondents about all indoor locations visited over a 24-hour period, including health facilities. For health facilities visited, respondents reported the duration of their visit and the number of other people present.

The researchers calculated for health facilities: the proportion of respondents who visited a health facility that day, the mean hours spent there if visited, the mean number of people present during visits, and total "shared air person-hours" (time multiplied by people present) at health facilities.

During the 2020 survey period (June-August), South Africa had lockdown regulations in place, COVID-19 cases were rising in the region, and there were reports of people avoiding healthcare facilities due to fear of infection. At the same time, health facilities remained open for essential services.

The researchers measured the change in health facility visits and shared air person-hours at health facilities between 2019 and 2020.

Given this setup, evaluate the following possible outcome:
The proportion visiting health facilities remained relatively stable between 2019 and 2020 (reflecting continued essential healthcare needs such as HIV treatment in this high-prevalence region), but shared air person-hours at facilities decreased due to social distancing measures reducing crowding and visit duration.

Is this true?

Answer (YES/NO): NO